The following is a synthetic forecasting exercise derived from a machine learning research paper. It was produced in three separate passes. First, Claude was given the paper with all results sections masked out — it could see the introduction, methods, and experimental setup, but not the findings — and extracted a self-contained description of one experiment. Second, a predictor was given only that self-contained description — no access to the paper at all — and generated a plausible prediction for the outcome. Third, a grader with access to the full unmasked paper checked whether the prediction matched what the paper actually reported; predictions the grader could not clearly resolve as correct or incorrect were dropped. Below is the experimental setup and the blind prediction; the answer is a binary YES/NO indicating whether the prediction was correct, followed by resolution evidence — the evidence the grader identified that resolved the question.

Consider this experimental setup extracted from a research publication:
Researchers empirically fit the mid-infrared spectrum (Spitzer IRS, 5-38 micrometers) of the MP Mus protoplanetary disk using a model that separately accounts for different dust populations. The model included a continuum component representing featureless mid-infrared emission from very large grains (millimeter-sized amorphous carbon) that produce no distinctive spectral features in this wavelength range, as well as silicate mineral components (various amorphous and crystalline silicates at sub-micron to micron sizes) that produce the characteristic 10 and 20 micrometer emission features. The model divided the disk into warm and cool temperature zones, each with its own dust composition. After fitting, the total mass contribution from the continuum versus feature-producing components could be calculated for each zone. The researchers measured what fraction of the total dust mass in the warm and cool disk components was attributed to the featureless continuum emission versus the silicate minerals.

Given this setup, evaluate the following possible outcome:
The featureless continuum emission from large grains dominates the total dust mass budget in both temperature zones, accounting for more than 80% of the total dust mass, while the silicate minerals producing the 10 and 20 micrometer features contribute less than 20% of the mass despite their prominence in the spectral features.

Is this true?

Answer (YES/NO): YES